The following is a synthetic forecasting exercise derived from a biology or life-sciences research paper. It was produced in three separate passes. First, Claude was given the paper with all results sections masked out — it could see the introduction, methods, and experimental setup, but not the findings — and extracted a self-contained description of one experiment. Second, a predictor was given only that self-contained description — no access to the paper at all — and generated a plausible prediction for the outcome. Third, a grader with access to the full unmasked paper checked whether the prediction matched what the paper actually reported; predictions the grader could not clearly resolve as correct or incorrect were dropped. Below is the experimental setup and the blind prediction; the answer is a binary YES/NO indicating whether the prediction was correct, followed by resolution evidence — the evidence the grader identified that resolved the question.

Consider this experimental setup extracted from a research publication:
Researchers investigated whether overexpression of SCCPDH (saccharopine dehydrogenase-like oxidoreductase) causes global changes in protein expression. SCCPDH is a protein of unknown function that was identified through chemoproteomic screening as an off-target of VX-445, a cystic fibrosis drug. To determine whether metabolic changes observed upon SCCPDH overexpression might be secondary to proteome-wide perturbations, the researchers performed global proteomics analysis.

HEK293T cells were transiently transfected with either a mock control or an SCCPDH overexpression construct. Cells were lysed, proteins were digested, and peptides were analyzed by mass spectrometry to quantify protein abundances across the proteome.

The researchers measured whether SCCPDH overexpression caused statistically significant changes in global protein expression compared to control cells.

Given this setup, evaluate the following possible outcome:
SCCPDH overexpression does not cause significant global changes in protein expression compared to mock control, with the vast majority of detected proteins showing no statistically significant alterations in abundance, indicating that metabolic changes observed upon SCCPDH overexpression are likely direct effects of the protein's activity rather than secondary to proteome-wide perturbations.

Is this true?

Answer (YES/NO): YES